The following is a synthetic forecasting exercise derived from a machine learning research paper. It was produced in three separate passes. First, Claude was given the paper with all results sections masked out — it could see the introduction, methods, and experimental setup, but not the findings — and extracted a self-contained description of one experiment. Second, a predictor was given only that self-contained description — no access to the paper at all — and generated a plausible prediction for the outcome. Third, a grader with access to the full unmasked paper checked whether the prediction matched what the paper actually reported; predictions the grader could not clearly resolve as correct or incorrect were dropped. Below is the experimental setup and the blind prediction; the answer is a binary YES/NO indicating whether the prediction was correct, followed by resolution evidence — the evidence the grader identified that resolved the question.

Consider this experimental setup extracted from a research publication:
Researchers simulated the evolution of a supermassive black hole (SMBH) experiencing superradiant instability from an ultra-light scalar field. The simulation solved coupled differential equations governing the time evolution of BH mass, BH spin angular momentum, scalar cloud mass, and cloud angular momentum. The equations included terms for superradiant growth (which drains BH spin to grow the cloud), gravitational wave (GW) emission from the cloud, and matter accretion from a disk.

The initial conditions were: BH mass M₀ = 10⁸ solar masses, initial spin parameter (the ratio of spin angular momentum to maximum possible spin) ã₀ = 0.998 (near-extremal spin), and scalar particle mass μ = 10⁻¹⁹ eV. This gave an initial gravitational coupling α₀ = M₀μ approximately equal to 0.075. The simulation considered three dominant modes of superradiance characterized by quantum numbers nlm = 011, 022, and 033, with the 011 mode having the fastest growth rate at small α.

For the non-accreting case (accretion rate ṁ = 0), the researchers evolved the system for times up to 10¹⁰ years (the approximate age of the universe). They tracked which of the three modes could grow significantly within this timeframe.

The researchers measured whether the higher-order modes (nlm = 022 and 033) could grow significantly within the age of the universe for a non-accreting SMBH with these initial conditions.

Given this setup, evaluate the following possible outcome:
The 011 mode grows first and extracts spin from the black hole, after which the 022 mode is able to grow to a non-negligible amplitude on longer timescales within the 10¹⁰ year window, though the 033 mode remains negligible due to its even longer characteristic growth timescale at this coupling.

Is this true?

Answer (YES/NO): NO